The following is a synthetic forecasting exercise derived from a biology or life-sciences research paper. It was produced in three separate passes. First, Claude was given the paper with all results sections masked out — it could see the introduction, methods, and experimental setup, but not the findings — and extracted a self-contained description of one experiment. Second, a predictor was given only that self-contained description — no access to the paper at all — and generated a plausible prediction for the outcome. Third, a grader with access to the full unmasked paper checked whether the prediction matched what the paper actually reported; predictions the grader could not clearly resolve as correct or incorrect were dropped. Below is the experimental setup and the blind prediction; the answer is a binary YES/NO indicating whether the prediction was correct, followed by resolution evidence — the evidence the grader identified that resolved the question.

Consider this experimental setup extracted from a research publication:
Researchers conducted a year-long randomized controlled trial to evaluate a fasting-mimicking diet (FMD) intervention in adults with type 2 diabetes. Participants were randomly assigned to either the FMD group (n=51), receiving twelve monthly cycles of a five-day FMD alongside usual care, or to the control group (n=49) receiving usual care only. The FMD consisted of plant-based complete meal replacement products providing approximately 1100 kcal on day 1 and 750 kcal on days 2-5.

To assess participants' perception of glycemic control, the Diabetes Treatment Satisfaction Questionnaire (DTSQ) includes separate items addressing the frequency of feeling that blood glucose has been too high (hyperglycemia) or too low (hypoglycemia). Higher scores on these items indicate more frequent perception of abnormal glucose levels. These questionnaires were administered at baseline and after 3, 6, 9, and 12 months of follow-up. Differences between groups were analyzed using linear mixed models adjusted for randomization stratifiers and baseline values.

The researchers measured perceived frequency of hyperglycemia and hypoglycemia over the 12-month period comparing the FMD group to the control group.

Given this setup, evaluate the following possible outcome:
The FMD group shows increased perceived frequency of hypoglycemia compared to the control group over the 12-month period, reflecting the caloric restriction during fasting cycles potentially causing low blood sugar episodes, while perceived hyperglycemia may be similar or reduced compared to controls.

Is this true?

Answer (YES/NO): NO